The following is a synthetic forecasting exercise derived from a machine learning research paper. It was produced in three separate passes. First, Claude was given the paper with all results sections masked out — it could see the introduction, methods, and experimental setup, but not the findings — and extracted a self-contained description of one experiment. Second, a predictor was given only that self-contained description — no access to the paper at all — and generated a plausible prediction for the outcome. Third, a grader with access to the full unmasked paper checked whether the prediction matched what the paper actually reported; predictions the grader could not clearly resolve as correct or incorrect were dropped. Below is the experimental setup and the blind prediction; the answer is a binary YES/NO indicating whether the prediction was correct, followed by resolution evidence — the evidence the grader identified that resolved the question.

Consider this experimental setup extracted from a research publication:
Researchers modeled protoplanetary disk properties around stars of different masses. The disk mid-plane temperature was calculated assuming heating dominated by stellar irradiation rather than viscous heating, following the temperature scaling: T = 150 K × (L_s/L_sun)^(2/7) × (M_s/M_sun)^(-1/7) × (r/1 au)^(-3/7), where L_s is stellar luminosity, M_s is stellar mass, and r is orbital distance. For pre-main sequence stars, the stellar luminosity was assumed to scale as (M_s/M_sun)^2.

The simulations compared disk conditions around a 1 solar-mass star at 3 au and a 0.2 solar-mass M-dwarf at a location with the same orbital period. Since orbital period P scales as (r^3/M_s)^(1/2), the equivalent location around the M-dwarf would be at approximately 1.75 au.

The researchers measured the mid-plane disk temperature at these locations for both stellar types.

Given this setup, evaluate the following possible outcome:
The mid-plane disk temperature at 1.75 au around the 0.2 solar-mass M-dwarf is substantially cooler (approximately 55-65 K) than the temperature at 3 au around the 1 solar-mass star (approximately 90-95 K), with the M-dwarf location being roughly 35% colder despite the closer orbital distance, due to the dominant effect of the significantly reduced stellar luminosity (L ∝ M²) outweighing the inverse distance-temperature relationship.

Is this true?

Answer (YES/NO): YES